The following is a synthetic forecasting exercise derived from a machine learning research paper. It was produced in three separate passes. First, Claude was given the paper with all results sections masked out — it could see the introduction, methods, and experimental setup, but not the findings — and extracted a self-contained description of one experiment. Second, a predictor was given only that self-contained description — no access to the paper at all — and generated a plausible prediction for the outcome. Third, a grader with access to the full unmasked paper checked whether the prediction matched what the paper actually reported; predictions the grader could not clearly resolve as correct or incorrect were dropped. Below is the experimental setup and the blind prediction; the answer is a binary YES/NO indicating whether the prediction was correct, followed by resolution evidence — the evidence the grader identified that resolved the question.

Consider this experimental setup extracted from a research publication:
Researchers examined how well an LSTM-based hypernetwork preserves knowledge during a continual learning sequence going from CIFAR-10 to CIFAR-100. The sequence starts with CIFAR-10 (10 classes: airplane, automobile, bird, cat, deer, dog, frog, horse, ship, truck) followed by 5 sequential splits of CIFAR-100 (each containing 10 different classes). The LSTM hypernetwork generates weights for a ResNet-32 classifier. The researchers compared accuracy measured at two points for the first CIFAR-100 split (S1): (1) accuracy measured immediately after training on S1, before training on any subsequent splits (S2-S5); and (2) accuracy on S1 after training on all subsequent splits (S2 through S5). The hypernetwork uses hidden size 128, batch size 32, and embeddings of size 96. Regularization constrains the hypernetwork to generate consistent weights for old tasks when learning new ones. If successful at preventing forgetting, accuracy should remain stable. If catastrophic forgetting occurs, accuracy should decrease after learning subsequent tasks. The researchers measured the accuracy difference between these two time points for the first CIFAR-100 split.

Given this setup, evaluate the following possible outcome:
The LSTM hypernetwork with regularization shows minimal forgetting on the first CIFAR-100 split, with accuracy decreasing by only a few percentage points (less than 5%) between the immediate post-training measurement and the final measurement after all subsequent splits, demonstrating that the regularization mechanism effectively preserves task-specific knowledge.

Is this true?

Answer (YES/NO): YES